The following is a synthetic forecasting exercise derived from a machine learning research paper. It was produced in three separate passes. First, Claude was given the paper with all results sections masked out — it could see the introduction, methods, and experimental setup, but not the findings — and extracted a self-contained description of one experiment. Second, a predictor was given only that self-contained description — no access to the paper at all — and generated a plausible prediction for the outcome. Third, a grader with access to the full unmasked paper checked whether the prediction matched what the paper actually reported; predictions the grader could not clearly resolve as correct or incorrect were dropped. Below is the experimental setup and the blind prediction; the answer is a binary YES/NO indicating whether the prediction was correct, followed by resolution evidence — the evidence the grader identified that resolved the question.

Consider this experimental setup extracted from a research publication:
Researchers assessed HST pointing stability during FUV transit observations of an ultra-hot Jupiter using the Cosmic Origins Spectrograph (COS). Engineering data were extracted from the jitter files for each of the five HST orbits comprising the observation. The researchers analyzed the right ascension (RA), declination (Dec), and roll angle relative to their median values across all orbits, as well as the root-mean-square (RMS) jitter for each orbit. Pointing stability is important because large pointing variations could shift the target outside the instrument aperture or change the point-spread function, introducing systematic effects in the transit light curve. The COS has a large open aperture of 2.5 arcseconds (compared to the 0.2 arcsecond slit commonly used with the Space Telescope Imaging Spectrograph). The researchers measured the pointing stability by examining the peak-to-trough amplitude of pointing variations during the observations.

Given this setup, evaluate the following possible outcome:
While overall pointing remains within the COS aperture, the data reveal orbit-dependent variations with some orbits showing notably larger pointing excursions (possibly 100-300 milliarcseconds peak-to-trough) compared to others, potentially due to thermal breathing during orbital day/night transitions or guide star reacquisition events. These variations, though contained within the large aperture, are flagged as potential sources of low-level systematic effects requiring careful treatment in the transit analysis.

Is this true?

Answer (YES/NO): NO